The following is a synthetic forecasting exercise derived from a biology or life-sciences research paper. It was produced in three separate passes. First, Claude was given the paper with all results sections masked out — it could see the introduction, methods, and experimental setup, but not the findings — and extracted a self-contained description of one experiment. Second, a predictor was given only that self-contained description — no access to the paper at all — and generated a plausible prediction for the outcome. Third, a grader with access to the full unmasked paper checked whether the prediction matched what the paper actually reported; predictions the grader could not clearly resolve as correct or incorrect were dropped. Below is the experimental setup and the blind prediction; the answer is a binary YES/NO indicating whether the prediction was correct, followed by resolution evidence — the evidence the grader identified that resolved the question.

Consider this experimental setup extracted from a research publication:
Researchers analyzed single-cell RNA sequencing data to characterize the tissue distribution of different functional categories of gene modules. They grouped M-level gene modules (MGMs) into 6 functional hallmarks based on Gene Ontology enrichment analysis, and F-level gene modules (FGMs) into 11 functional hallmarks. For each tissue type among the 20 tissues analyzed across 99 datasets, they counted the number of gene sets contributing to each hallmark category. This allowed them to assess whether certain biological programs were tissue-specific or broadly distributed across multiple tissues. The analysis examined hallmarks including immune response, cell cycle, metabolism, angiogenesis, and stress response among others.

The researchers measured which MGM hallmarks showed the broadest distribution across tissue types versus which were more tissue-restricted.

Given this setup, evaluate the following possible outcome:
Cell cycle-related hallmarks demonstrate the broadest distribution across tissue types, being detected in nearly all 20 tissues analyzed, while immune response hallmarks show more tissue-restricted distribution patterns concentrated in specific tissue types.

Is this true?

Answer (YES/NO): NO